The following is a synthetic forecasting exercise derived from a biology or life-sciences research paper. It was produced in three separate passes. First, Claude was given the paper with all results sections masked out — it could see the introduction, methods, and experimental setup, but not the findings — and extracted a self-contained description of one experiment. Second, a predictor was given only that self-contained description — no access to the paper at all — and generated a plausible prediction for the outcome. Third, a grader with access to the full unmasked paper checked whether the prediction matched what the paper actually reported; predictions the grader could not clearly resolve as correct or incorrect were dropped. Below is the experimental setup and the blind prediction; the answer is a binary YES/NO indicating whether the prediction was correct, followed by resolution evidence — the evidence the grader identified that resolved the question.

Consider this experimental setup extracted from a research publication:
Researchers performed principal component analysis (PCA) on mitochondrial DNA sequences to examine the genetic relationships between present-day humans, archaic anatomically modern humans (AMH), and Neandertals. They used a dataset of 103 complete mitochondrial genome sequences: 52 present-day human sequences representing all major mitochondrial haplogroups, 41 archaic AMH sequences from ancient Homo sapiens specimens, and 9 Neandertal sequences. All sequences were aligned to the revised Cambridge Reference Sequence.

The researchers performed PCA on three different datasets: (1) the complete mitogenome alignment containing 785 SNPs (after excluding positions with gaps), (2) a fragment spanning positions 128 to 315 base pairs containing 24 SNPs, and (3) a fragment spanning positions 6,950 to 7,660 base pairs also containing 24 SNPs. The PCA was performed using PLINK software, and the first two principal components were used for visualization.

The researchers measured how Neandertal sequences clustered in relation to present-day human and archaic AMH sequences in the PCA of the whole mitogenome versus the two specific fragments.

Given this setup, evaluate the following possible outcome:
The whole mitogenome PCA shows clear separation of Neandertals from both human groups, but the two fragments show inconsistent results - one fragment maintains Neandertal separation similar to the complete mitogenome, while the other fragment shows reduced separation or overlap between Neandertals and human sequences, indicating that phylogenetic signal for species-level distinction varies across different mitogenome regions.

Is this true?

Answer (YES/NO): NO